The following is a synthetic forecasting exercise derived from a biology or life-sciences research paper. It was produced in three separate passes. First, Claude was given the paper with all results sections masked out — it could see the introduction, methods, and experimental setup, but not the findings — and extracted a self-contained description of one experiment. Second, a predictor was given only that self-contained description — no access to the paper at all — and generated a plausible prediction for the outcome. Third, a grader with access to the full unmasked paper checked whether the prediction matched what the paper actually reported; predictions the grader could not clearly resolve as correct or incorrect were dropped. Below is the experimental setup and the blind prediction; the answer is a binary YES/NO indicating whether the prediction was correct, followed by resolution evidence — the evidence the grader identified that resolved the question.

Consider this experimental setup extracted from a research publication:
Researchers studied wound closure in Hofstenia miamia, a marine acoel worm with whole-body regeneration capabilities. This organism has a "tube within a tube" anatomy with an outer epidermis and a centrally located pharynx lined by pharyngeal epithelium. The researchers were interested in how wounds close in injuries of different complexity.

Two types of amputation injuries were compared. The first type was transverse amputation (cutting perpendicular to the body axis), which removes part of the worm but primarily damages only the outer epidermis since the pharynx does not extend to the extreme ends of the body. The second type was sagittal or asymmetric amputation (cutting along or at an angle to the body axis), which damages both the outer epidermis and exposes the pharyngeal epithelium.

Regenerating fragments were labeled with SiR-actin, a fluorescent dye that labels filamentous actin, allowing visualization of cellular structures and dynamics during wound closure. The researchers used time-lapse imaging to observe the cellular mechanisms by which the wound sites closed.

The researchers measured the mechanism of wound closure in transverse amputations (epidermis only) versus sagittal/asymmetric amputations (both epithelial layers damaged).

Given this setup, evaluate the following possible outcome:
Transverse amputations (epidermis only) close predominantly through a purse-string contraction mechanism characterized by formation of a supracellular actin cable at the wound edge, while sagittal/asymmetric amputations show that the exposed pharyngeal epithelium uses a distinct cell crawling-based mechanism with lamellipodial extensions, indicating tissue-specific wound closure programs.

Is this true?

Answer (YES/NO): NO